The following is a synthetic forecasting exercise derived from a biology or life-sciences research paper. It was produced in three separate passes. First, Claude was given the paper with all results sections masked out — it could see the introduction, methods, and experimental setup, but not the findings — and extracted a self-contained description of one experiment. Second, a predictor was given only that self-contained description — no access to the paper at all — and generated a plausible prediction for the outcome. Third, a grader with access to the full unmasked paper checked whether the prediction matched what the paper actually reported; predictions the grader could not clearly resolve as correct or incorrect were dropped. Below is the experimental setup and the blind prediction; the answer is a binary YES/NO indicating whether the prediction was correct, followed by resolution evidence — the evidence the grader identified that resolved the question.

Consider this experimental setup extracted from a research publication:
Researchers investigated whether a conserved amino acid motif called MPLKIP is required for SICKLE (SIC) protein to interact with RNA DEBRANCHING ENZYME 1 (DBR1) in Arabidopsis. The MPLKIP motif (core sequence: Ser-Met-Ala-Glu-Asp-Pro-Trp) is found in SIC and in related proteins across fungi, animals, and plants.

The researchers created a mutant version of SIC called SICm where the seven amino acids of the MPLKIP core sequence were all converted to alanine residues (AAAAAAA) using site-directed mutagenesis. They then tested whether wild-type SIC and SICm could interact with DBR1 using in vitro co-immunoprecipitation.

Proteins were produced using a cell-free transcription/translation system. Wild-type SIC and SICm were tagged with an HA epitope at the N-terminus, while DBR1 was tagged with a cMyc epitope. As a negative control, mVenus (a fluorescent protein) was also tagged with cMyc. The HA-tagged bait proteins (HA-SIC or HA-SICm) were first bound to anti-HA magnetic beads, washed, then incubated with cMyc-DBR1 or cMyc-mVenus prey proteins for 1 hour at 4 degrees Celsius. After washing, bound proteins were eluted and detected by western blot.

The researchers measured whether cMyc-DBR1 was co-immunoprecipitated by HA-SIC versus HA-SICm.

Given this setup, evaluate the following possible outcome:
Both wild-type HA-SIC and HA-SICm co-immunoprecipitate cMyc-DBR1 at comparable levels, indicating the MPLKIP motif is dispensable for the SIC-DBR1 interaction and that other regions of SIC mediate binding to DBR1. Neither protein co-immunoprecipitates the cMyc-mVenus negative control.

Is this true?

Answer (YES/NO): NO